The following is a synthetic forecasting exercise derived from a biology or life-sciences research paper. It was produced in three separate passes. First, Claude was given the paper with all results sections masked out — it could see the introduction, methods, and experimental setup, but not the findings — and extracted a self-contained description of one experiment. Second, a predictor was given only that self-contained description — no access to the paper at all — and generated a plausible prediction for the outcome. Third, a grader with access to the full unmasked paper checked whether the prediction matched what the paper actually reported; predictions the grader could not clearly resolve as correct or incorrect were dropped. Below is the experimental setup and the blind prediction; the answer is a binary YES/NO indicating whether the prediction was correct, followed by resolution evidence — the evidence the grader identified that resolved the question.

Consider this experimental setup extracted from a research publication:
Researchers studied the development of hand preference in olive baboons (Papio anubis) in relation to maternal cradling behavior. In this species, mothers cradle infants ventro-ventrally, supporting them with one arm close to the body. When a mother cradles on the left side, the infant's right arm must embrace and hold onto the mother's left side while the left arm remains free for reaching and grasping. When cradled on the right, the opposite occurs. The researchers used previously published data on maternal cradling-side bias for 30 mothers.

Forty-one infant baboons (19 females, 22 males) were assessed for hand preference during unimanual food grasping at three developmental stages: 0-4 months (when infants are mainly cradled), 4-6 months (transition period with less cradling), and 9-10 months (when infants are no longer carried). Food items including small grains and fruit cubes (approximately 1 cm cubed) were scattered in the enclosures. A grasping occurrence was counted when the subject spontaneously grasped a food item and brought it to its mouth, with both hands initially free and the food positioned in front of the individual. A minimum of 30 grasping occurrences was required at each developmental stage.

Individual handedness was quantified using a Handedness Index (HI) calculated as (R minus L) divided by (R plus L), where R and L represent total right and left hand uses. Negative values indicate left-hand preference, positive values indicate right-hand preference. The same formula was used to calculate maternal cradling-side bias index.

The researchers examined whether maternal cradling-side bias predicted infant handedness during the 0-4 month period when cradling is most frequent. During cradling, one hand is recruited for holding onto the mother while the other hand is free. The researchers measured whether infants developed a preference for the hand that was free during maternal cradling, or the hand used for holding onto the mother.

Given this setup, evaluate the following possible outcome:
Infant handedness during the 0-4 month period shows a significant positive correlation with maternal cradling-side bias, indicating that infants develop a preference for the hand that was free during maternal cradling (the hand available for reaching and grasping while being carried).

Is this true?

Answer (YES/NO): YES